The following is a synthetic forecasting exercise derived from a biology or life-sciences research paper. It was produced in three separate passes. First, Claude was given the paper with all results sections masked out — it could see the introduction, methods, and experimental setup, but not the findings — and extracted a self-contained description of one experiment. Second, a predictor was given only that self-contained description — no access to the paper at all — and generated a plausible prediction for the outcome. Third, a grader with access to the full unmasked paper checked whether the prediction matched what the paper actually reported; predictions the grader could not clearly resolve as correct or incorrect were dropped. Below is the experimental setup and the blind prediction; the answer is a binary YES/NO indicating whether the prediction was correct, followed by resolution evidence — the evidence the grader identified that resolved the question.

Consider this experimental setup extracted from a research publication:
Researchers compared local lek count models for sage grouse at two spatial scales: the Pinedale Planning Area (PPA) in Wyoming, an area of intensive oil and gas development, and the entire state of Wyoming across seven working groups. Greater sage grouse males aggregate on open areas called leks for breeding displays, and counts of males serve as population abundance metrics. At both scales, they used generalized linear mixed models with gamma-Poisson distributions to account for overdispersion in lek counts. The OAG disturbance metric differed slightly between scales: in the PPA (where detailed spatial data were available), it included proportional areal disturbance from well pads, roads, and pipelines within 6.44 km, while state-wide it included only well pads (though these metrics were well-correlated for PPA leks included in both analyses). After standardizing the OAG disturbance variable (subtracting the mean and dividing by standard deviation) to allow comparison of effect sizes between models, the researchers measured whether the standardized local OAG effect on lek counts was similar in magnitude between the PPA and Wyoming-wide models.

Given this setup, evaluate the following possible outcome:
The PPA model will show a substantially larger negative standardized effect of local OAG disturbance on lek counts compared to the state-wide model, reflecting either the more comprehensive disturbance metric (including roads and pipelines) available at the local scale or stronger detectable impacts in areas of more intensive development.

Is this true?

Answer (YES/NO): NO